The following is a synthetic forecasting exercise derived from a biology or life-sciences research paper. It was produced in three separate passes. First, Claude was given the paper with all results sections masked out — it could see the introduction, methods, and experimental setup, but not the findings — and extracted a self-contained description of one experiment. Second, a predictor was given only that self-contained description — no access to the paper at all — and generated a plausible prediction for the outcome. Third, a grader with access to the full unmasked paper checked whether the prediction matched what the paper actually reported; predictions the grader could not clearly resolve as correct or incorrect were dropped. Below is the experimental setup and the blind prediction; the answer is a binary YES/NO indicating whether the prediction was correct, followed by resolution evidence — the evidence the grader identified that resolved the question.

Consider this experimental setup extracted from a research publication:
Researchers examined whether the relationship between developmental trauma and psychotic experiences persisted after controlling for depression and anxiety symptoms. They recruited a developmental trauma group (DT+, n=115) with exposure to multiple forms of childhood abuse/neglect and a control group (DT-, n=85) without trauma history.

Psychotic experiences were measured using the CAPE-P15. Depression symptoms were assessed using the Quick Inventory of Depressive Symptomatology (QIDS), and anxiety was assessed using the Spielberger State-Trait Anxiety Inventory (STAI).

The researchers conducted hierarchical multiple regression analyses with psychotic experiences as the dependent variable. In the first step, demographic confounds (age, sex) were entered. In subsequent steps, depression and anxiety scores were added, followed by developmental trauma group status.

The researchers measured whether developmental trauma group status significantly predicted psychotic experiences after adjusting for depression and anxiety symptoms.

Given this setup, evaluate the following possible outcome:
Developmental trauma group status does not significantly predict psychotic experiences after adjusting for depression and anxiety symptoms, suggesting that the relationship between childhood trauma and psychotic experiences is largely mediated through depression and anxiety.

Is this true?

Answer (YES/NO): NO